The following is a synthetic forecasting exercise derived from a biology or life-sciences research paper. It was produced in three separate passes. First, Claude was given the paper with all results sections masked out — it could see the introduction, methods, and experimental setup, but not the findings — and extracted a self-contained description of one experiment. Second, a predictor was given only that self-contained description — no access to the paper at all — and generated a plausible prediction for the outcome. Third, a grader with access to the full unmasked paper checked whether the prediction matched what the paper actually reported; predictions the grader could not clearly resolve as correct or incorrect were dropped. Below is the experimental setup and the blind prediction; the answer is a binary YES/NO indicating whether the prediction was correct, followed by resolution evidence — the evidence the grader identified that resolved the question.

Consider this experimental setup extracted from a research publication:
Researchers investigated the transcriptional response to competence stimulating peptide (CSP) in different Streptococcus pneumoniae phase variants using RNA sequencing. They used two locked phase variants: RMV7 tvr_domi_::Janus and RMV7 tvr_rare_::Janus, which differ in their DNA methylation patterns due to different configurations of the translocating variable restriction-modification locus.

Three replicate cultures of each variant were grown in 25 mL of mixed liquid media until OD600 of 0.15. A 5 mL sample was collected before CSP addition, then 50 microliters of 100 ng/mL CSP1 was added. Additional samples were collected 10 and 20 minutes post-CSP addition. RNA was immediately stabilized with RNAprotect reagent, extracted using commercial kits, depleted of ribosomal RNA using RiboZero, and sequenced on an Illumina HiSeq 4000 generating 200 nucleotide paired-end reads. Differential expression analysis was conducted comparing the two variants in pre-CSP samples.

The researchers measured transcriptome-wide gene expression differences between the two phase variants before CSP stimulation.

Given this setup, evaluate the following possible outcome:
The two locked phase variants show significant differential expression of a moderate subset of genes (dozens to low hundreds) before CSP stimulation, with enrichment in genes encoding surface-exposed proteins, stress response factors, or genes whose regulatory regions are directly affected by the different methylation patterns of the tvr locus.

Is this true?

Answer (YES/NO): YES